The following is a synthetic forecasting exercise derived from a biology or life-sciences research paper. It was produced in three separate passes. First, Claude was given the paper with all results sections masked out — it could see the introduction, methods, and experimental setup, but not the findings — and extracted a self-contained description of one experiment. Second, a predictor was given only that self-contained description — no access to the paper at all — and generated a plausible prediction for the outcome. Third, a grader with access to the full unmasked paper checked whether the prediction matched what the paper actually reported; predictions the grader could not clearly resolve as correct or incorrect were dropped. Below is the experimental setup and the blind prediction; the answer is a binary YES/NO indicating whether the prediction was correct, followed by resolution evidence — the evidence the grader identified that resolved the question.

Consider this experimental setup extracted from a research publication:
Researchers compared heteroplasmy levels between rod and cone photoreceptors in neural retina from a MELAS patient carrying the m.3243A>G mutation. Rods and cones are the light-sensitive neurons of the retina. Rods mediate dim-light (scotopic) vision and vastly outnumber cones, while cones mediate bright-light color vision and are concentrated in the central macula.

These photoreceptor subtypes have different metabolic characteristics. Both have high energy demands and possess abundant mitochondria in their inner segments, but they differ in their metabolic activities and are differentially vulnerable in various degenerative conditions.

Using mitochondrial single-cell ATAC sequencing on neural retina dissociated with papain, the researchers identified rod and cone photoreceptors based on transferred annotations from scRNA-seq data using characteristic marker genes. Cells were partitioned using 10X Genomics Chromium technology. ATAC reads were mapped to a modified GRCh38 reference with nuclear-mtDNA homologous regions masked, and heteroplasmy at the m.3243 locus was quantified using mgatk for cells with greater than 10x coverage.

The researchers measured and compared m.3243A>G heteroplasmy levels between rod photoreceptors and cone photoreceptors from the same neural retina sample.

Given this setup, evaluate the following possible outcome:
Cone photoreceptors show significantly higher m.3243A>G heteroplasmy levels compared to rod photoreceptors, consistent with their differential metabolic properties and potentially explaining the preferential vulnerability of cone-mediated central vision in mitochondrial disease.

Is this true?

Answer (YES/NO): NO